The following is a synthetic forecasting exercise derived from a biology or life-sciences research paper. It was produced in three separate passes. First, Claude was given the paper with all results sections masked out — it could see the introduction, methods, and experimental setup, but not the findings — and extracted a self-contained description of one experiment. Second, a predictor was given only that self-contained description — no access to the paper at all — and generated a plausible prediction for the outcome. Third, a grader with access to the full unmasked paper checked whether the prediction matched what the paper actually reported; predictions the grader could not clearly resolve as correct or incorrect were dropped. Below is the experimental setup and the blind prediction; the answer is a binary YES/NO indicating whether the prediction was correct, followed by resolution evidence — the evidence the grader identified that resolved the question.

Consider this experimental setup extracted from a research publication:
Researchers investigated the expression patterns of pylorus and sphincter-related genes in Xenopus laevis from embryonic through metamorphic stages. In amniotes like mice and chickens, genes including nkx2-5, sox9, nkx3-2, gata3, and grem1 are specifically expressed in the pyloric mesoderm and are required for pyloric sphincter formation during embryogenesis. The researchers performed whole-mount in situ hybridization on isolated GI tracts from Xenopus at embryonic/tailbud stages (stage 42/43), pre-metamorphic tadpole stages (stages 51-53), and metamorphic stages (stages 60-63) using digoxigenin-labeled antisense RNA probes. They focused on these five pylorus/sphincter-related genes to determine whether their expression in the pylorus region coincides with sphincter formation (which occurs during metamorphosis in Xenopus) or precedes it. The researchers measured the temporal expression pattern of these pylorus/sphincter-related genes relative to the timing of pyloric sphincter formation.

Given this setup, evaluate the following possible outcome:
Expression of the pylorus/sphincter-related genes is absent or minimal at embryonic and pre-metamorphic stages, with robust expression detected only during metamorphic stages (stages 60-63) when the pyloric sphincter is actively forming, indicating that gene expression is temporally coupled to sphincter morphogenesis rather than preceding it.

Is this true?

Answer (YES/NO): NO